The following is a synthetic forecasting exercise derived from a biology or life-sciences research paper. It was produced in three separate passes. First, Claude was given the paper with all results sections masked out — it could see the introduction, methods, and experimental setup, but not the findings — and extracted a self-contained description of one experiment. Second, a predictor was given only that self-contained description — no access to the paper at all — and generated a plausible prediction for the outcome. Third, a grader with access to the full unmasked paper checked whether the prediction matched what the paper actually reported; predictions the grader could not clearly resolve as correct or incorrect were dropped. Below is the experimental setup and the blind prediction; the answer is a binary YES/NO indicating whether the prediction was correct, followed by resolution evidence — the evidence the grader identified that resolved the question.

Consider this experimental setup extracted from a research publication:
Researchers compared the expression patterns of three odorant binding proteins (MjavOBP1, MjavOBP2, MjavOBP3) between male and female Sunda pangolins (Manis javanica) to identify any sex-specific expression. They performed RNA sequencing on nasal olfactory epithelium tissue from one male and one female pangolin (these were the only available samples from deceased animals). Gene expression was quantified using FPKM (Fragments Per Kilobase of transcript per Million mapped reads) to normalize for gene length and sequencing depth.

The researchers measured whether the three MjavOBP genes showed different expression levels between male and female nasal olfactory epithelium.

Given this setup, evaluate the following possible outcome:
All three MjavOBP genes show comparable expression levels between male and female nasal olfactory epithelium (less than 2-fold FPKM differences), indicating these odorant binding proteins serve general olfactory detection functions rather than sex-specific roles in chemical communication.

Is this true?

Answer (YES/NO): NO